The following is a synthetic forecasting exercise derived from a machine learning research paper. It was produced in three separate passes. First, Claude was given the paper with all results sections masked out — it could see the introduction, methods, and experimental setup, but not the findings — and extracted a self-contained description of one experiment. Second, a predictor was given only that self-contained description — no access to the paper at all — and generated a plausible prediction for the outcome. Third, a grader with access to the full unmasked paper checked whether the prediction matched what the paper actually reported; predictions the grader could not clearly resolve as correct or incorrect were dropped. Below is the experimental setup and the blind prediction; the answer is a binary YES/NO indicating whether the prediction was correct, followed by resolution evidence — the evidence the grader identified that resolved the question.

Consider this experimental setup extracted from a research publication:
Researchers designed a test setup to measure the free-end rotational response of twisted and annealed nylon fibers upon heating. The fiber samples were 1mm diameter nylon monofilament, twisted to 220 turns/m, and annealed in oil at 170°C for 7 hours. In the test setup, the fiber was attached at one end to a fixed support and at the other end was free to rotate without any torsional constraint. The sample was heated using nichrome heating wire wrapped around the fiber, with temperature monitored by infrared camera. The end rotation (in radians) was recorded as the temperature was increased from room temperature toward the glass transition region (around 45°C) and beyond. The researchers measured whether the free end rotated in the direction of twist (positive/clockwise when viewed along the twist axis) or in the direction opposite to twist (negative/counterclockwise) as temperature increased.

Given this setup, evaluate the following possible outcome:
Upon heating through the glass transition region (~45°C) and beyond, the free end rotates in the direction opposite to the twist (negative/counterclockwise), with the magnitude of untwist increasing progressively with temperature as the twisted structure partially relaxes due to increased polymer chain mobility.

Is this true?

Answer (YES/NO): YES